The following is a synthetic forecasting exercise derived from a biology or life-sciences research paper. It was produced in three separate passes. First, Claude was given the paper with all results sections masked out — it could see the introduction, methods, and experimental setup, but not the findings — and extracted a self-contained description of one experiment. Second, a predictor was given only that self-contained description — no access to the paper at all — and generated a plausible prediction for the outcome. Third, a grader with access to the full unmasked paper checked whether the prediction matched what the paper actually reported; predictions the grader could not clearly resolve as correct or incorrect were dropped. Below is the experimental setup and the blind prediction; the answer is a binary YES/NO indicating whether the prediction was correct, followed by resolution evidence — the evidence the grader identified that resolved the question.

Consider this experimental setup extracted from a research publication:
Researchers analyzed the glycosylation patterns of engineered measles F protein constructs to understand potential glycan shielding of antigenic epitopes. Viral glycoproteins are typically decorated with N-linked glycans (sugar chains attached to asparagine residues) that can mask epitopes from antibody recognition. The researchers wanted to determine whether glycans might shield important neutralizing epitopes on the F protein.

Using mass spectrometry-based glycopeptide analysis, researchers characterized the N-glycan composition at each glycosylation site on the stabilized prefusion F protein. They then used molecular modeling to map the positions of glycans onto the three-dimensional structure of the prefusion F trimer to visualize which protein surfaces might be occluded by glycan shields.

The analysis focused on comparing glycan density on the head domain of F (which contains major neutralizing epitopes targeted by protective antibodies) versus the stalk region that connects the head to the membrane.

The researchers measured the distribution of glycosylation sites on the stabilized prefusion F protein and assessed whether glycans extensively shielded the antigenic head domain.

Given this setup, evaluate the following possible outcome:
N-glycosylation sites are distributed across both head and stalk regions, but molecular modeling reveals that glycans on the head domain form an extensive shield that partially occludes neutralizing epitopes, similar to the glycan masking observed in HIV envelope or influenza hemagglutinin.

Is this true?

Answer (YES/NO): NO